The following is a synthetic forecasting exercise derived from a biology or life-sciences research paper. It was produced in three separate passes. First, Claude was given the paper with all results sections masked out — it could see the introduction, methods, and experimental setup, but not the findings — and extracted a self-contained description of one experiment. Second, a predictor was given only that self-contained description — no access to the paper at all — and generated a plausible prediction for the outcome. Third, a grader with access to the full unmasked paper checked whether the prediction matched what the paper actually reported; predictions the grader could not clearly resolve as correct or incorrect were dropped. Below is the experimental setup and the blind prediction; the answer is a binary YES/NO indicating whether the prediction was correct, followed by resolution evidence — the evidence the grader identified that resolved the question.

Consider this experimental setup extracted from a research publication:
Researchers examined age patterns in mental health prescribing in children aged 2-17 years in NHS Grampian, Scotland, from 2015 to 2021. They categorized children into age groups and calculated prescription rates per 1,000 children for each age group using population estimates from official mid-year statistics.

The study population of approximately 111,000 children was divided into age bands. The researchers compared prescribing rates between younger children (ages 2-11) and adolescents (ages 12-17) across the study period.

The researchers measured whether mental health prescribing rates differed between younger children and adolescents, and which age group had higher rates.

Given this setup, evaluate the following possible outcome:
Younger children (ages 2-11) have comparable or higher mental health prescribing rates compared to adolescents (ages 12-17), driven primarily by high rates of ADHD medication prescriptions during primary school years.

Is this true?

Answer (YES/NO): NO